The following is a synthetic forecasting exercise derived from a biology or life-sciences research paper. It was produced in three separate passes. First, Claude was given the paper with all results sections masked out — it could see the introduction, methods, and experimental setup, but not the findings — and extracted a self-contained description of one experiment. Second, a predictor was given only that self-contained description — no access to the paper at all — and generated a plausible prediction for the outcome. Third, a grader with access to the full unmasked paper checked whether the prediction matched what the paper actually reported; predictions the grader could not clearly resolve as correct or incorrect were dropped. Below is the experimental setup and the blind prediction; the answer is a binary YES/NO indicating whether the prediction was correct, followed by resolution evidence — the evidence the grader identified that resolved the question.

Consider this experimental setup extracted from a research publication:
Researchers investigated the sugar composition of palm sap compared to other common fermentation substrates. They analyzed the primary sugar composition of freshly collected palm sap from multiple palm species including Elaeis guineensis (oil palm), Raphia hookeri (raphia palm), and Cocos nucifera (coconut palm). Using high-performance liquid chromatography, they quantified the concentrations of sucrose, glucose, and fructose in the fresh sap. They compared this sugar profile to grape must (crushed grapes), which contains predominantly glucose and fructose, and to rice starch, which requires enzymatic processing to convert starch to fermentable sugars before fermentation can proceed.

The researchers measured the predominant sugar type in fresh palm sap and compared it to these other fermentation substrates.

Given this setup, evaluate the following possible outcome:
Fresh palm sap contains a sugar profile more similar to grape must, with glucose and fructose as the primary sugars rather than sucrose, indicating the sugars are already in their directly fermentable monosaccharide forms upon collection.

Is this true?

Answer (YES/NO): NO